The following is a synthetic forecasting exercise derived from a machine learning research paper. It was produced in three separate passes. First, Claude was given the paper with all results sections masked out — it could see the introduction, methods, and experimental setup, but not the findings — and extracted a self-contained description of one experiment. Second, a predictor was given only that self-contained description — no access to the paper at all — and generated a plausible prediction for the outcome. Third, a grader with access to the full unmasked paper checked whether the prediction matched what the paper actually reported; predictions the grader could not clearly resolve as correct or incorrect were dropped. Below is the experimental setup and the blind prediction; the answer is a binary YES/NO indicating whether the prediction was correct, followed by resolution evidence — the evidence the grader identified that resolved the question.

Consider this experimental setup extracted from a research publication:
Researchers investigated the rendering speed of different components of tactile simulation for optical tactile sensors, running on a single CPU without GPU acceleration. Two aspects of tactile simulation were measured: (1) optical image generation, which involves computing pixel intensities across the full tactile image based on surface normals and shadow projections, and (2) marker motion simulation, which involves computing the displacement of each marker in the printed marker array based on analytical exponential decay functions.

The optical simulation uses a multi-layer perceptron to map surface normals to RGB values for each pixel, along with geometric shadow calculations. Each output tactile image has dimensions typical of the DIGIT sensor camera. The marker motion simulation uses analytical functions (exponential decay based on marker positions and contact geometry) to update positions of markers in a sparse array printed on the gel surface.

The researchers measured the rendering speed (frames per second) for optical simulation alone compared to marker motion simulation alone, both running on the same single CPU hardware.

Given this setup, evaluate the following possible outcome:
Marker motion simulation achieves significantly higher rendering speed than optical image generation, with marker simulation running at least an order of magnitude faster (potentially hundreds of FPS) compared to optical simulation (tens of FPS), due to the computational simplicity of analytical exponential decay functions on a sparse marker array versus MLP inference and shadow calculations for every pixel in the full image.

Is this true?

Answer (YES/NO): YES